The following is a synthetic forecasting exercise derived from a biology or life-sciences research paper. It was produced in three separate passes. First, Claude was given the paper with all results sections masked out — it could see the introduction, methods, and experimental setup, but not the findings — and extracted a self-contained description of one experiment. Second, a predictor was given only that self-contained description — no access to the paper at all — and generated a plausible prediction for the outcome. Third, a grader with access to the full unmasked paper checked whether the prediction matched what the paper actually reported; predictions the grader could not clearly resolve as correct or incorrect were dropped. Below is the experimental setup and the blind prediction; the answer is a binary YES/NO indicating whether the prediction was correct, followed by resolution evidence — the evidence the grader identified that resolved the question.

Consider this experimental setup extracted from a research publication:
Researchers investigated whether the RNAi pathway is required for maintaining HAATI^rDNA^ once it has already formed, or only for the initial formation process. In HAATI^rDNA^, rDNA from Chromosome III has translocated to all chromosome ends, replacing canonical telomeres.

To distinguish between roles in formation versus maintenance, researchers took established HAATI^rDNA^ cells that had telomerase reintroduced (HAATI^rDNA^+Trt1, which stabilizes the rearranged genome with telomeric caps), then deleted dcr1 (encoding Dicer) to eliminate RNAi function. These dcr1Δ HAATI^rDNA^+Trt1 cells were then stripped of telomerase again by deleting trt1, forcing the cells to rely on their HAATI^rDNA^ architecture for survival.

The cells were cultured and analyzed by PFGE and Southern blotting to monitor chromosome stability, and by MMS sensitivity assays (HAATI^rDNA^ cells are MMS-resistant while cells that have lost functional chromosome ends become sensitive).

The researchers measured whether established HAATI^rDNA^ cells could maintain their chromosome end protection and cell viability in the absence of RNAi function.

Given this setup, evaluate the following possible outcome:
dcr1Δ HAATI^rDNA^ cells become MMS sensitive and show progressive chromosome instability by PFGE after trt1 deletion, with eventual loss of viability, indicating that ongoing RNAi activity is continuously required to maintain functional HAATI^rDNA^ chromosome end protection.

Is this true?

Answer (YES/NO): NO